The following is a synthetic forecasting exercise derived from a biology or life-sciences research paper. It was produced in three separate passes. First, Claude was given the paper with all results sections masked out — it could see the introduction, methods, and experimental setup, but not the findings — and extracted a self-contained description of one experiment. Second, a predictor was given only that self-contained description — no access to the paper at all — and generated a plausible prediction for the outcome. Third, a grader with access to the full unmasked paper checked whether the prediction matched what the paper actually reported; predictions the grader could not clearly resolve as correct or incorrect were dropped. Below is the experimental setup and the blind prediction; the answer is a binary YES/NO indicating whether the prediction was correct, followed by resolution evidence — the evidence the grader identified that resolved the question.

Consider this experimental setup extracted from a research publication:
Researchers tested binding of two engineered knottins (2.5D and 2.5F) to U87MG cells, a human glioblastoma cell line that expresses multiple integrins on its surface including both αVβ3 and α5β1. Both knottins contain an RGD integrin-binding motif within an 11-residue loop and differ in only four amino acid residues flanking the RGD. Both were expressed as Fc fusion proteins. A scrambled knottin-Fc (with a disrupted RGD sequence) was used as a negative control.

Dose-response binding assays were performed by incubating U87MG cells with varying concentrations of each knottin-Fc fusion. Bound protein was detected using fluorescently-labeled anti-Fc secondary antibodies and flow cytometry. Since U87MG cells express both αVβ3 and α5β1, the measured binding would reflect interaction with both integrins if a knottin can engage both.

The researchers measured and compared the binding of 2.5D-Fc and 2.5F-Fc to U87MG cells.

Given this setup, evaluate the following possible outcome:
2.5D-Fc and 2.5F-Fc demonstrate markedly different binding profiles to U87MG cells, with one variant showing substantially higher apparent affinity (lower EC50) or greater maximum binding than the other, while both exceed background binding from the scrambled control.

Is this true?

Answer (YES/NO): NO